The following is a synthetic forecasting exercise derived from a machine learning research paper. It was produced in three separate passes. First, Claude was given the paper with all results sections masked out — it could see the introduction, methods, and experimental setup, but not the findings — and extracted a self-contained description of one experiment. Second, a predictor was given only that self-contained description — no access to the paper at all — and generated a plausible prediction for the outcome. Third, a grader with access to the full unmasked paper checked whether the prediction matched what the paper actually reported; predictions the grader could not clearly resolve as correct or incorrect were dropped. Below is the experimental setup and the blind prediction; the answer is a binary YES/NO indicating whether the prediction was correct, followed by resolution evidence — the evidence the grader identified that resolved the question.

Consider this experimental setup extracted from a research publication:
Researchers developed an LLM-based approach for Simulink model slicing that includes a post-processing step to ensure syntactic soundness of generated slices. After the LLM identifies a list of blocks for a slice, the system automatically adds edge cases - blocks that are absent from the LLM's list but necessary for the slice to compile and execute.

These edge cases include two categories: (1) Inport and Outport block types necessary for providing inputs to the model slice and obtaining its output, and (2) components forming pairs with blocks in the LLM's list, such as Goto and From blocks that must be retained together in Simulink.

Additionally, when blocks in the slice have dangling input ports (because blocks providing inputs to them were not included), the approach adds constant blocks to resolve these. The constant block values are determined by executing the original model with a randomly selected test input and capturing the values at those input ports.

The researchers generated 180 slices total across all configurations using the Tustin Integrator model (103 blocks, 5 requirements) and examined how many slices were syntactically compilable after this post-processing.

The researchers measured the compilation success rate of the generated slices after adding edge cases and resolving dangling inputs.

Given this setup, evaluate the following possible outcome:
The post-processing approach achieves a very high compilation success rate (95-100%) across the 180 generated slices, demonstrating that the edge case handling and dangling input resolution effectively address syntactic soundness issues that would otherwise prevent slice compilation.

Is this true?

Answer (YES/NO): YES